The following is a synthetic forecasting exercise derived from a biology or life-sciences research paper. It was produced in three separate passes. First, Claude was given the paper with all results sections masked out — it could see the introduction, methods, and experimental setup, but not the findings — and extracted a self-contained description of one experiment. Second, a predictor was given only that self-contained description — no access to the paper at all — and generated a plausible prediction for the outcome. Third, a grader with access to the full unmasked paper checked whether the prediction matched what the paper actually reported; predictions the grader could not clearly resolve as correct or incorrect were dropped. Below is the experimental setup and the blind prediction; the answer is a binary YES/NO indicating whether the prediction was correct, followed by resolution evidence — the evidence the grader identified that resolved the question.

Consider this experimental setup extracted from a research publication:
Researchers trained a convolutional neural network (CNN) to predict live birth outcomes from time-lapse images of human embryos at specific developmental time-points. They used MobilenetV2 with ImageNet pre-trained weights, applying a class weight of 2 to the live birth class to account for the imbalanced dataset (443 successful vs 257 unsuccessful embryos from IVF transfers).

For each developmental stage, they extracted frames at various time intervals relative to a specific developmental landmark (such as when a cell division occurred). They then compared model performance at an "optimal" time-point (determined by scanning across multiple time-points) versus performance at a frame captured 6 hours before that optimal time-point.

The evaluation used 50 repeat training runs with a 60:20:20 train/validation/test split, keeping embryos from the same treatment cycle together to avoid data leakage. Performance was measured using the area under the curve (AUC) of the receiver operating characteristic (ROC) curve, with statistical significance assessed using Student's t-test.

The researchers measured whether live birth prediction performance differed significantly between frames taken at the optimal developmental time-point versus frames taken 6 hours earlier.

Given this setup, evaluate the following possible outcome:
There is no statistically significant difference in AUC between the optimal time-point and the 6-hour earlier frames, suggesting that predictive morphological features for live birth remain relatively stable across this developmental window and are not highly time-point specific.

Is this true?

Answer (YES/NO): NO